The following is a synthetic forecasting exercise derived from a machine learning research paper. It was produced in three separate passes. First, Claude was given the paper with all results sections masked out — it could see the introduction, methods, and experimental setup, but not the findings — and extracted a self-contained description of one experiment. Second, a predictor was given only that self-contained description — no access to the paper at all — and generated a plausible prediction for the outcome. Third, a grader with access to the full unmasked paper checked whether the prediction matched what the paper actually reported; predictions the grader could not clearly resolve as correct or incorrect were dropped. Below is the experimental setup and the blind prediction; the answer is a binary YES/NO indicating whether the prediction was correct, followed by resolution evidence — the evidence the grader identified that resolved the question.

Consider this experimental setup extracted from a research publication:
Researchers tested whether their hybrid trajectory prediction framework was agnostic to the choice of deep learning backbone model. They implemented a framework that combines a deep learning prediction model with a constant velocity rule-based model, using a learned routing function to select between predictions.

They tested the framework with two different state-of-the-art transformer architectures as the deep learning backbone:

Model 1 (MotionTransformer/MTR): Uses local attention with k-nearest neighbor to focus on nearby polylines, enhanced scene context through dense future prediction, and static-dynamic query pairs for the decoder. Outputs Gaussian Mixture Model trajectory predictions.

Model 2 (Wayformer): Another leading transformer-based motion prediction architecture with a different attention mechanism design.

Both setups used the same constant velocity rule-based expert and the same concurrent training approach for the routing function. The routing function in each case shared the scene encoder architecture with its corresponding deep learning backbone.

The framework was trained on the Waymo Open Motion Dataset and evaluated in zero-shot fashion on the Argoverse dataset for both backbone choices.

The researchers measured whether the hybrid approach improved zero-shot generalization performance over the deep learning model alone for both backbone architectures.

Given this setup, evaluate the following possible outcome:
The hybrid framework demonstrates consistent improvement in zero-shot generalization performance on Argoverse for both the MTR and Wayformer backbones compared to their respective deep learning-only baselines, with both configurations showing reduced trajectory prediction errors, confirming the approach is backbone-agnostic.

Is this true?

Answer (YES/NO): YES